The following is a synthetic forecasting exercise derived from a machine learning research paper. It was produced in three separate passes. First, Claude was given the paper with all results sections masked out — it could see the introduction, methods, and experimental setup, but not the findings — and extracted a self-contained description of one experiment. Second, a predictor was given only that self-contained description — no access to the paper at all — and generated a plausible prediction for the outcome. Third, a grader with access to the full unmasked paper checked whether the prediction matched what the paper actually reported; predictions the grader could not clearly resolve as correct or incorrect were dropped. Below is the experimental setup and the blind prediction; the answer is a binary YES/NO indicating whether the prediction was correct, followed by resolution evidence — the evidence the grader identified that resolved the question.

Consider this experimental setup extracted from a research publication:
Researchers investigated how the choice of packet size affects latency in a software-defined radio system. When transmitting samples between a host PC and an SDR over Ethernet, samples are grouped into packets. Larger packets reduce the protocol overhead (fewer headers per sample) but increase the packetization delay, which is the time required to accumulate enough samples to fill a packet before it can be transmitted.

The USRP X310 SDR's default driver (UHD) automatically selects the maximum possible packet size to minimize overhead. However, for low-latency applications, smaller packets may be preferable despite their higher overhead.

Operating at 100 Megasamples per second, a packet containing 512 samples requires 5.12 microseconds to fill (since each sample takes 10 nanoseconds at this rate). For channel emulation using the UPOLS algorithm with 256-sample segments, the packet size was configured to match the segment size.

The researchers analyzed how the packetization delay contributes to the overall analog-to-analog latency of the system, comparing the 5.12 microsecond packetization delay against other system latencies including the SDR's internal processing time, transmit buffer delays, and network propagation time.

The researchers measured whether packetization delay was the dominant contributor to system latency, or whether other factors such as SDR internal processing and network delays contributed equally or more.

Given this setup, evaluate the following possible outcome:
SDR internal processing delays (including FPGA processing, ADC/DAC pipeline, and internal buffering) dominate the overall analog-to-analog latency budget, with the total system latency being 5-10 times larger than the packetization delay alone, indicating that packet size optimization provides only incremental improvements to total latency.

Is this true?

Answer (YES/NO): NO